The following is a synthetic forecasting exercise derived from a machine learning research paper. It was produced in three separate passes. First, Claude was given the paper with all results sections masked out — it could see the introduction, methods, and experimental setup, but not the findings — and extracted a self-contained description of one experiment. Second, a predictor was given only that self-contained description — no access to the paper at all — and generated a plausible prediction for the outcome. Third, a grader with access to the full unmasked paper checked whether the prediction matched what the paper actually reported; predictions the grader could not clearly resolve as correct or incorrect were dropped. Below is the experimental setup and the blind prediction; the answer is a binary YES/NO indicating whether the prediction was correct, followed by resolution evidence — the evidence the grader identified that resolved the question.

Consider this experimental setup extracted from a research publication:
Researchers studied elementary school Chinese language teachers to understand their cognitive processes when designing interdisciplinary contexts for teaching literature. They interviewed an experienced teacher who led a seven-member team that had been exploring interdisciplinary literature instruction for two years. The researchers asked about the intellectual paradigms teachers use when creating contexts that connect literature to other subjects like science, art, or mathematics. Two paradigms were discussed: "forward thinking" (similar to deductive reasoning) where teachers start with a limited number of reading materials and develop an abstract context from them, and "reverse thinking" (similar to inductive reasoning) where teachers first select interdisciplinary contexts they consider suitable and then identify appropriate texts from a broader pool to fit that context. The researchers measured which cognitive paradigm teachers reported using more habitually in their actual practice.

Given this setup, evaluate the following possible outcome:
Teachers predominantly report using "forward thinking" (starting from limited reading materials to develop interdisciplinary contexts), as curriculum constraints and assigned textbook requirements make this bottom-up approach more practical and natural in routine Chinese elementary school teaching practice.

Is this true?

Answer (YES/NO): NO